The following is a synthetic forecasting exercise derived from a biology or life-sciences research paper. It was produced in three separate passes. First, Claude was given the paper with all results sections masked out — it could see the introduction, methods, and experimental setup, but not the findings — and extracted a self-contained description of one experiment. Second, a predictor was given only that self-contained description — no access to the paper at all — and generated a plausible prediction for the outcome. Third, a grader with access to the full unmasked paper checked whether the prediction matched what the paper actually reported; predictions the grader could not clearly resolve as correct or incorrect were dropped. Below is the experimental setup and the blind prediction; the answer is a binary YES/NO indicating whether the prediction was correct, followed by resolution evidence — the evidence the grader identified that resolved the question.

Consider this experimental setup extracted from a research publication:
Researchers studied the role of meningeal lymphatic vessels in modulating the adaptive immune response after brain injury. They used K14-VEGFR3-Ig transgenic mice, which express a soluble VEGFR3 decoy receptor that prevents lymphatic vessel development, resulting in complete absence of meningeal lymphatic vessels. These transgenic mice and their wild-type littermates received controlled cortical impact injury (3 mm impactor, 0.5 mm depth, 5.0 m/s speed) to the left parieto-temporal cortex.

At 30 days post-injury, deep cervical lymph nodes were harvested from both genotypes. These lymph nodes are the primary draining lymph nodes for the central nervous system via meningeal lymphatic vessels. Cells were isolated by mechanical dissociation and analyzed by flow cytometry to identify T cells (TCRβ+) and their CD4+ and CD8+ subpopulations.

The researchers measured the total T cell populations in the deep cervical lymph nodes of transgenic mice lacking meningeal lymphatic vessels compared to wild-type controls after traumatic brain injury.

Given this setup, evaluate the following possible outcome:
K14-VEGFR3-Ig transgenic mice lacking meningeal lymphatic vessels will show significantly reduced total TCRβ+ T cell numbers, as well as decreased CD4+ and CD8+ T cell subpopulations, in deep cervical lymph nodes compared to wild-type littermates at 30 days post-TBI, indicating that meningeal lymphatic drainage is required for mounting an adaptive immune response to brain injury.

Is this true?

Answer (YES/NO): NO